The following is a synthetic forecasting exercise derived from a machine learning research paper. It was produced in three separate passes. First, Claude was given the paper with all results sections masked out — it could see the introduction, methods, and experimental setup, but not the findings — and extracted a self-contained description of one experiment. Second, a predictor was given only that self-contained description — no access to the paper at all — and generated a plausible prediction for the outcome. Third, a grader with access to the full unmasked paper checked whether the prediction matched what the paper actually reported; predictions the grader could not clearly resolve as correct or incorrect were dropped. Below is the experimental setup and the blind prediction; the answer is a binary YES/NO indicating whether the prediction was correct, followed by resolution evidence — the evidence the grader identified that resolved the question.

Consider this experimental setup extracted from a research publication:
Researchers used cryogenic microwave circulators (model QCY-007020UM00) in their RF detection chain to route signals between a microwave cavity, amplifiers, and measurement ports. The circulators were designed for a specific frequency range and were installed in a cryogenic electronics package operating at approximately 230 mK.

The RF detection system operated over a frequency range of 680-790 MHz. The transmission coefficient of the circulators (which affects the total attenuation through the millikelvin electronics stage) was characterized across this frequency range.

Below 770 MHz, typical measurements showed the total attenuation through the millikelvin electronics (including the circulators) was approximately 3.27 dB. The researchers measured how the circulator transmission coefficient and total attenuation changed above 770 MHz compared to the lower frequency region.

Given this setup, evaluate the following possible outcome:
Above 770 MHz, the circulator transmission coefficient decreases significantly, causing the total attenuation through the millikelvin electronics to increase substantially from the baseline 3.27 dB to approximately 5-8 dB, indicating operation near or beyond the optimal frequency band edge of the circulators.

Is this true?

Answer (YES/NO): YES